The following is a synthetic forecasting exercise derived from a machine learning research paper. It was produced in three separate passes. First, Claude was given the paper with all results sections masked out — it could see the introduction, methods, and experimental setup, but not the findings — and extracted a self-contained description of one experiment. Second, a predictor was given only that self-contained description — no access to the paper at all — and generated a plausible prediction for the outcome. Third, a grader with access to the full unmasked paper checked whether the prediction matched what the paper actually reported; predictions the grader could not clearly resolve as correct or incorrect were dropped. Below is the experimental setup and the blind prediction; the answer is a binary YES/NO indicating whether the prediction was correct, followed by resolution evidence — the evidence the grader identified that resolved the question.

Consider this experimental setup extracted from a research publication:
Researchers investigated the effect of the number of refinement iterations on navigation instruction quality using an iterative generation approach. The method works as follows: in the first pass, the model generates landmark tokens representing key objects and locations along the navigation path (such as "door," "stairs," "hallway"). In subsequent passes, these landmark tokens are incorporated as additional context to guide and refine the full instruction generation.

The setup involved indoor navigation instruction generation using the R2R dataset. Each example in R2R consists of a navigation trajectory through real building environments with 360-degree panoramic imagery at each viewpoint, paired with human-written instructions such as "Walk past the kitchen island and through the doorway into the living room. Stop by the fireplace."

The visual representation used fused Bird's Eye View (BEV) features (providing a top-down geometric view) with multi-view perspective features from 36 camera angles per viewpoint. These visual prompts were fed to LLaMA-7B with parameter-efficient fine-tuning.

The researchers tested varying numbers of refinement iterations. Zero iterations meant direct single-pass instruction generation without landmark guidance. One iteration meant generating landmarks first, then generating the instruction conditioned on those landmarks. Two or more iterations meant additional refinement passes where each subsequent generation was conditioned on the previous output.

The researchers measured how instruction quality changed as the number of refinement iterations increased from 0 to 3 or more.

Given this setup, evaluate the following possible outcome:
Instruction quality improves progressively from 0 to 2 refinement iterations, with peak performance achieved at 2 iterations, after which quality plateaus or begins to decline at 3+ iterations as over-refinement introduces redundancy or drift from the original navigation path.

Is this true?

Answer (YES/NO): NO